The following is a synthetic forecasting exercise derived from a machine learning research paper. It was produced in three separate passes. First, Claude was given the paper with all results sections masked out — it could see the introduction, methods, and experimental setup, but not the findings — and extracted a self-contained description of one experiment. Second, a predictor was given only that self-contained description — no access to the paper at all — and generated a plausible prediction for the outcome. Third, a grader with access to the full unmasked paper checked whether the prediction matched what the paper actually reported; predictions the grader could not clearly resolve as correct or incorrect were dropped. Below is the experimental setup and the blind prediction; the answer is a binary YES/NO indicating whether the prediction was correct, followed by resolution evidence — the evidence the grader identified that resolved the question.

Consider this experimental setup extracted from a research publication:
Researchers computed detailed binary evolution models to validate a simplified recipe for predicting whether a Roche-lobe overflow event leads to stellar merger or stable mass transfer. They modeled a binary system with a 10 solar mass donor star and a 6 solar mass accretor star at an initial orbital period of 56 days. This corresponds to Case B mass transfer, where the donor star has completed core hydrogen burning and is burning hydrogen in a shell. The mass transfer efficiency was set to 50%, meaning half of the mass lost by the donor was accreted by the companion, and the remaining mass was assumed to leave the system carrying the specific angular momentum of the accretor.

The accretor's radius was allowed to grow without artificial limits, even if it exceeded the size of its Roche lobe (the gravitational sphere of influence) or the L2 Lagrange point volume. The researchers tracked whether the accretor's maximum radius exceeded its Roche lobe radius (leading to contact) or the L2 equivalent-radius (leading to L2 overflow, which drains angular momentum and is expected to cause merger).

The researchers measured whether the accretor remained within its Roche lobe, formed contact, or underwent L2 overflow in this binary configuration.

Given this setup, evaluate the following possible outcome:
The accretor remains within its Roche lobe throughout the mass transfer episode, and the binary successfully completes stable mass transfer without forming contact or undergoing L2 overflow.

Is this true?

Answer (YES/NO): NO